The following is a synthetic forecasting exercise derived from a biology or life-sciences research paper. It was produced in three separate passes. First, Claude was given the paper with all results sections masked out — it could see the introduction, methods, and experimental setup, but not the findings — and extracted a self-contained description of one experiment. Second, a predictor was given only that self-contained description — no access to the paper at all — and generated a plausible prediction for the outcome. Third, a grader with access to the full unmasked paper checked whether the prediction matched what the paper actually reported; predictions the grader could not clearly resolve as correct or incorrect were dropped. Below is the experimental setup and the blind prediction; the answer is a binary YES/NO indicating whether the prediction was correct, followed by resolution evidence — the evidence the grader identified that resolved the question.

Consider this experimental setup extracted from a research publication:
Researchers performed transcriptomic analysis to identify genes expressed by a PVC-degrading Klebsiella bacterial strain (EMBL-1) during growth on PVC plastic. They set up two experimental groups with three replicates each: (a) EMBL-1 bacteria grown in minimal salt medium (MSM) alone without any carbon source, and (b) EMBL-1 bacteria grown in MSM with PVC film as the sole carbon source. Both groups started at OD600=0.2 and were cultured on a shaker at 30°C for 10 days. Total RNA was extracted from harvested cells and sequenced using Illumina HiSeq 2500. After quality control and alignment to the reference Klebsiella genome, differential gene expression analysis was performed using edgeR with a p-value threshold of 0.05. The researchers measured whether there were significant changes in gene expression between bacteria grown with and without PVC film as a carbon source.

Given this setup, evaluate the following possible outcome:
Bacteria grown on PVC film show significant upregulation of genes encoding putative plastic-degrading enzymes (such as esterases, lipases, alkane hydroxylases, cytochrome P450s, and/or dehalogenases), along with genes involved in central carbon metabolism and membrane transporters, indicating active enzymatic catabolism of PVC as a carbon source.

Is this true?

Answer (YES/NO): NO